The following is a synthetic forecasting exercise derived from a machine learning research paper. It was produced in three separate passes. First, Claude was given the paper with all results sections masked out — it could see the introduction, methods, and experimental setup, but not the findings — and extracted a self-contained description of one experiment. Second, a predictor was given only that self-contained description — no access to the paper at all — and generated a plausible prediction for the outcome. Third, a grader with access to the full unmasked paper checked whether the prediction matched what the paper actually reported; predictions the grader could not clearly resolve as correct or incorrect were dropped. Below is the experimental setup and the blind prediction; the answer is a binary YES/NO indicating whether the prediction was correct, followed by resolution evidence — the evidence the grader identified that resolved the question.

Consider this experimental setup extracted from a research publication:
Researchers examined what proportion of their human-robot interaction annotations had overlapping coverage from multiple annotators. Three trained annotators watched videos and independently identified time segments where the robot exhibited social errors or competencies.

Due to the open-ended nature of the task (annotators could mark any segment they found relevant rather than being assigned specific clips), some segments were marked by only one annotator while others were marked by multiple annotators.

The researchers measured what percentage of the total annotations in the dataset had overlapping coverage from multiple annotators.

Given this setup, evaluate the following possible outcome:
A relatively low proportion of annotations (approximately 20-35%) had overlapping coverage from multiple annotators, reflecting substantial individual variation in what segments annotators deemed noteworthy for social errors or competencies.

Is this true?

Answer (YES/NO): NO